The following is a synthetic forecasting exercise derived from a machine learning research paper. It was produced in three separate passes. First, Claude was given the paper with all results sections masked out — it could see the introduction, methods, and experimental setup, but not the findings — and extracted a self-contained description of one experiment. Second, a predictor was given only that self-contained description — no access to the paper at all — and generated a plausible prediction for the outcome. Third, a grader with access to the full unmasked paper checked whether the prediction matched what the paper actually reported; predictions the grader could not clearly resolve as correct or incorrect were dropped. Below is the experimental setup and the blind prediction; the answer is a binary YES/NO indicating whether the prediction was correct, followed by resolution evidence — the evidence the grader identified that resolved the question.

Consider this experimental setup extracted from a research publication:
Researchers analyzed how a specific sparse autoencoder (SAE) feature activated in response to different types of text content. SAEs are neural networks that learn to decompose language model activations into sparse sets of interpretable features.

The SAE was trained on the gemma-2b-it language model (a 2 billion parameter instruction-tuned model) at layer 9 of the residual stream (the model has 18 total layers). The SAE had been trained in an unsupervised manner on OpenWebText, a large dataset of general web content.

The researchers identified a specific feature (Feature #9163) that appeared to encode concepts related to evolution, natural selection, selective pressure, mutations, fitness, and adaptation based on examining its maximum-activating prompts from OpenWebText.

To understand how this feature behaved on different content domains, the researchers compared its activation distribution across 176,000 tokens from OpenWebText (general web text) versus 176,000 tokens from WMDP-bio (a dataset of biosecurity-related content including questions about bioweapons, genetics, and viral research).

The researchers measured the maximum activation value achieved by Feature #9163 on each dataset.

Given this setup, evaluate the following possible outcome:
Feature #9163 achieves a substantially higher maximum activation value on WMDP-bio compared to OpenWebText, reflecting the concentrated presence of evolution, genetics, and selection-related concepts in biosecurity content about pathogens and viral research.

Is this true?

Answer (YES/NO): YES